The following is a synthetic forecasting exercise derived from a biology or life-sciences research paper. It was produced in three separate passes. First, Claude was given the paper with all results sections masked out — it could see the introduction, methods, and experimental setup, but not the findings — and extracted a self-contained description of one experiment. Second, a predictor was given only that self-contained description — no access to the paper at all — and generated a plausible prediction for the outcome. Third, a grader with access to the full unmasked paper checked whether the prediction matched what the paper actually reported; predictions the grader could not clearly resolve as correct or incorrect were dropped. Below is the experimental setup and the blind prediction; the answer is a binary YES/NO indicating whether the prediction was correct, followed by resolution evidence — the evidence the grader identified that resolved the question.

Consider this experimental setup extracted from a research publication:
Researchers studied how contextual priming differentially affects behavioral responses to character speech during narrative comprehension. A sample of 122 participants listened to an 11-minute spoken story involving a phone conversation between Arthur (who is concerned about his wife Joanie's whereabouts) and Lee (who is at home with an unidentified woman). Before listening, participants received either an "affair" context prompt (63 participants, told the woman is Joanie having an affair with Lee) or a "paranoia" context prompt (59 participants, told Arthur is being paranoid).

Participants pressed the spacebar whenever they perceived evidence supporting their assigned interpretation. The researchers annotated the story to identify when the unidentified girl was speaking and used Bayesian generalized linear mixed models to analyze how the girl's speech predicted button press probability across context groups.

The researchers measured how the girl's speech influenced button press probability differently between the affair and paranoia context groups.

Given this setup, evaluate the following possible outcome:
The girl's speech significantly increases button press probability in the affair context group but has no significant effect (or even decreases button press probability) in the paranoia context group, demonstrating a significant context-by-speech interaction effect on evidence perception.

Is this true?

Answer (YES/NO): NO